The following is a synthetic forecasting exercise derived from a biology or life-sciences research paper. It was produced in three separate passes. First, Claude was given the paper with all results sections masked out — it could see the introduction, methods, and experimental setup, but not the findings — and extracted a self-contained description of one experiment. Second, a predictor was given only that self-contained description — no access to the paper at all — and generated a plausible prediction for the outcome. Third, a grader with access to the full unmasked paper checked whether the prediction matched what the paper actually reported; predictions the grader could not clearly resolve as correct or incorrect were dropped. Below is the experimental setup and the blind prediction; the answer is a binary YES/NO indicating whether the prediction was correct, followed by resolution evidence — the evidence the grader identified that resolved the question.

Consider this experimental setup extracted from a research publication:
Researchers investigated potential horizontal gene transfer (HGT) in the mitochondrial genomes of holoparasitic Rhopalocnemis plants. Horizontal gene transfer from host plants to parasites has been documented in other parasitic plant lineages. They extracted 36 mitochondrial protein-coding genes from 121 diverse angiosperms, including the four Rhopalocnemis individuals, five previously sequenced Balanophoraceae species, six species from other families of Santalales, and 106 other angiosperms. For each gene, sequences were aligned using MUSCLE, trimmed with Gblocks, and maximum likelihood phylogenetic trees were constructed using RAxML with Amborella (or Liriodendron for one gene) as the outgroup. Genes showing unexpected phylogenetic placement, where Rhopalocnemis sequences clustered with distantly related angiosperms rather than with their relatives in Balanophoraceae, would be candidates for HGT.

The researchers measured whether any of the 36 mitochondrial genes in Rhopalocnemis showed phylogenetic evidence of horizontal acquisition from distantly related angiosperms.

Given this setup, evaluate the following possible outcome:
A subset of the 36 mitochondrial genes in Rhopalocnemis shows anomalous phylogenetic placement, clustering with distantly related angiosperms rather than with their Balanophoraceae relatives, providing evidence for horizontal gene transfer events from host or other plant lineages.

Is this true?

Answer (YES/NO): NO